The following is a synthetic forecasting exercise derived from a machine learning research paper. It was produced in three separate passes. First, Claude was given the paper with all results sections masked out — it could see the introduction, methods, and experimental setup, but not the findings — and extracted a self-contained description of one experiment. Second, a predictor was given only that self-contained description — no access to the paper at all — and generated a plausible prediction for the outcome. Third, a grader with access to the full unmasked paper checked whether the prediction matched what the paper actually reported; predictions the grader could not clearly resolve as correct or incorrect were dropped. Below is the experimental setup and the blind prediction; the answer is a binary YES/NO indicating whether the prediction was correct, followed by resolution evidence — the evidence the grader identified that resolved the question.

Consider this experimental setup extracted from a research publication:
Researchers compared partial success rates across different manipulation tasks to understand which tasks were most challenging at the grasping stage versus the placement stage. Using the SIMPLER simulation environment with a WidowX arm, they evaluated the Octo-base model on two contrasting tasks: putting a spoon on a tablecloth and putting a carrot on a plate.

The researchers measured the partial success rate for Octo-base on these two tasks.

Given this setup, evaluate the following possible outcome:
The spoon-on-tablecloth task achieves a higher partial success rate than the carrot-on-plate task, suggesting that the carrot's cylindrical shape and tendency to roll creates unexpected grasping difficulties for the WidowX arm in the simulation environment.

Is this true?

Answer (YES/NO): NO